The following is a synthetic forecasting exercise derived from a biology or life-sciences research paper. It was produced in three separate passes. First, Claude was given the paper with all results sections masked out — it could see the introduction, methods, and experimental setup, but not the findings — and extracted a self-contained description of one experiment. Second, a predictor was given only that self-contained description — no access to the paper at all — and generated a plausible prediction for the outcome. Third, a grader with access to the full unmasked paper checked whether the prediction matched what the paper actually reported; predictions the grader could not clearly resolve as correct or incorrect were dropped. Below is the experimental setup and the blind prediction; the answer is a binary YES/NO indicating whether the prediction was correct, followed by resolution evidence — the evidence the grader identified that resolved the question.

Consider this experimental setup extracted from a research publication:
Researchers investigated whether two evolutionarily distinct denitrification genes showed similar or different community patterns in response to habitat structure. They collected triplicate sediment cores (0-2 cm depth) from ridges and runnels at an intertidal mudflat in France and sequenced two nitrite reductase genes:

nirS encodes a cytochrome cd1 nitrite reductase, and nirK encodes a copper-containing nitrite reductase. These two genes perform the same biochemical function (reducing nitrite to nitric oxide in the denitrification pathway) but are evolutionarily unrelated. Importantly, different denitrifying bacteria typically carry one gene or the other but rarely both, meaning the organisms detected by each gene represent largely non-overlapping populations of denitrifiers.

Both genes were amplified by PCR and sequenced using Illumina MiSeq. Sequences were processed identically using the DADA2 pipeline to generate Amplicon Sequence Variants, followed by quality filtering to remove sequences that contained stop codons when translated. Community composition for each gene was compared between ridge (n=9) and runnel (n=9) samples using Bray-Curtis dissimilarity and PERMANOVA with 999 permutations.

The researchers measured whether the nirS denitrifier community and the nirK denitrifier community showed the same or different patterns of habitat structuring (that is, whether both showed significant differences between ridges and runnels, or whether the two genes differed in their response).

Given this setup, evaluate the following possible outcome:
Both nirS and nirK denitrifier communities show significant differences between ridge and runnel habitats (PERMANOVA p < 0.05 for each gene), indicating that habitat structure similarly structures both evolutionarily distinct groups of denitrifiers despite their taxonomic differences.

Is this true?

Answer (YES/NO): NO